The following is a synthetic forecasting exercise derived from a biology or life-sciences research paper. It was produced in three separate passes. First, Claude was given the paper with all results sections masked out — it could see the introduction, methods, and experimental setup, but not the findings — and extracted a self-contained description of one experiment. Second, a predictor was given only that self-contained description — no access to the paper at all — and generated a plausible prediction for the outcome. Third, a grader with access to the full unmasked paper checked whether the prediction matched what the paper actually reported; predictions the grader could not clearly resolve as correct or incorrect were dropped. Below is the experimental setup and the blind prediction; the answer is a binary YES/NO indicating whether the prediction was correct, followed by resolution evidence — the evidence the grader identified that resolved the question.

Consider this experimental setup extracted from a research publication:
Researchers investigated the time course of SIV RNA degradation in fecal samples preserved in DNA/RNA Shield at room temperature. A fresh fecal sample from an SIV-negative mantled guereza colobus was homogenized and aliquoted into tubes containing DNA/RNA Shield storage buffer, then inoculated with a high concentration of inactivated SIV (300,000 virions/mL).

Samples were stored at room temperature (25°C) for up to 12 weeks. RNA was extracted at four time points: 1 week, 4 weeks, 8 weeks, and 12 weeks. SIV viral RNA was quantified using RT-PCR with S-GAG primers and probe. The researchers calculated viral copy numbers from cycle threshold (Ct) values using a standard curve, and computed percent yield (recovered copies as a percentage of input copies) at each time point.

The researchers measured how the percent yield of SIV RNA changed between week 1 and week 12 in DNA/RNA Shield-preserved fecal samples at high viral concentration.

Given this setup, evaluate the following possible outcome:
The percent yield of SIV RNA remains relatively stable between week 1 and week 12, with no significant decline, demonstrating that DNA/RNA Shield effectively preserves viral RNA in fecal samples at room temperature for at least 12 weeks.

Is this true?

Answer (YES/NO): YES